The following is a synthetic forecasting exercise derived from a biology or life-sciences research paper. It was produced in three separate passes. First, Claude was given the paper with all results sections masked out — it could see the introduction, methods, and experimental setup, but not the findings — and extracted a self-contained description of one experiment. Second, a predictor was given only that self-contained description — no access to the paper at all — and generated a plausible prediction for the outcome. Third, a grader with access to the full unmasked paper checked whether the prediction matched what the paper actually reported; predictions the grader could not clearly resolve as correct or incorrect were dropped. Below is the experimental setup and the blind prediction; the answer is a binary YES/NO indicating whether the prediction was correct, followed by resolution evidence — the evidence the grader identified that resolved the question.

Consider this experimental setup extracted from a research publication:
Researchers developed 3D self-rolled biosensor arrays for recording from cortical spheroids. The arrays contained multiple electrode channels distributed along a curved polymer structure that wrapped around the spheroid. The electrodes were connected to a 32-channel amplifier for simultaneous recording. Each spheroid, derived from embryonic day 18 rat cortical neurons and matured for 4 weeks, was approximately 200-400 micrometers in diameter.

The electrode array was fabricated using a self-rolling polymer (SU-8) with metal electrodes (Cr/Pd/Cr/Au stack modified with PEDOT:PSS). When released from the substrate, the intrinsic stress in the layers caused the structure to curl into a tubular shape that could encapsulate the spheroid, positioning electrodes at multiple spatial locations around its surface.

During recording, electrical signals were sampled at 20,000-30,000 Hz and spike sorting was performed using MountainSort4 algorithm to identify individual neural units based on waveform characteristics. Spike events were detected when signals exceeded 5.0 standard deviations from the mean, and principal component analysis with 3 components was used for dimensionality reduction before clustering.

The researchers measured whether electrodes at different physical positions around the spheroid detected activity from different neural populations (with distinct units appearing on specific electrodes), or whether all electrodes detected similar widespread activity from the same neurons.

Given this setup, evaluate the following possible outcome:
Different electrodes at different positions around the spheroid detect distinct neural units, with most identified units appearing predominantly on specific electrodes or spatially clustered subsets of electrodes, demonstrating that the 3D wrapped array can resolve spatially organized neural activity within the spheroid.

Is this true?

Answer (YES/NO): YES